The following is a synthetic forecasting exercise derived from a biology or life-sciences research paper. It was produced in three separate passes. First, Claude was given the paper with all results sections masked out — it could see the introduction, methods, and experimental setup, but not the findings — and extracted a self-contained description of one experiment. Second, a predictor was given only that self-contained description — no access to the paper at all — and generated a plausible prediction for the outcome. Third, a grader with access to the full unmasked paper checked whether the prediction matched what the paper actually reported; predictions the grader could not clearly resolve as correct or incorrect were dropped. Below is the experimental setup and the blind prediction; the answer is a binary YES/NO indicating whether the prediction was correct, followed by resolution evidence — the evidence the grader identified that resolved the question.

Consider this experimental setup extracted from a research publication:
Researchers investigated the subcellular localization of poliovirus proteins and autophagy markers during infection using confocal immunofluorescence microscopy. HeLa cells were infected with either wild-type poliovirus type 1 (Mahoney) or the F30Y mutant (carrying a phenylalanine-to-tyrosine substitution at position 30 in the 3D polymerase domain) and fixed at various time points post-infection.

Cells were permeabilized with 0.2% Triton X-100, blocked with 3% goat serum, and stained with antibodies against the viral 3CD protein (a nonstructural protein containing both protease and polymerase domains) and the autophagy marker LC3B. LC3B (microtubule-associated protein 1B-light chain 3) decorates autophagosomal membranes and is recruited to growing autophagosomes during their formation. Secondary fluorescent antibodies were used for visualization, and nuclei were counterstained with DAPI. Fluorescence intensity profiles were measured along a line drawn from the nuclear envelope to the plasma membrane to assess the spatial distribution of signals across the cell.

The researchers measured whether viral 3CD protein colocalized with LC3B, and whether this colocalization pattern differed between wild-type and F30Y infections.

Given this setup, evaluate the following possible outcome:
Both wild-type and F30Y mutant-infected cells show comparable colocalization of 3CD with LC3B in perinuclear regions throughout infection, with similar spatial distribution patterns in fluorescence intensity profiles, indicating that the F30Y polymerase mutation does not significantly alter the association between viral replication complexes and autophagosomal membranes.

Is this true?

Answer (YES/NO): NO